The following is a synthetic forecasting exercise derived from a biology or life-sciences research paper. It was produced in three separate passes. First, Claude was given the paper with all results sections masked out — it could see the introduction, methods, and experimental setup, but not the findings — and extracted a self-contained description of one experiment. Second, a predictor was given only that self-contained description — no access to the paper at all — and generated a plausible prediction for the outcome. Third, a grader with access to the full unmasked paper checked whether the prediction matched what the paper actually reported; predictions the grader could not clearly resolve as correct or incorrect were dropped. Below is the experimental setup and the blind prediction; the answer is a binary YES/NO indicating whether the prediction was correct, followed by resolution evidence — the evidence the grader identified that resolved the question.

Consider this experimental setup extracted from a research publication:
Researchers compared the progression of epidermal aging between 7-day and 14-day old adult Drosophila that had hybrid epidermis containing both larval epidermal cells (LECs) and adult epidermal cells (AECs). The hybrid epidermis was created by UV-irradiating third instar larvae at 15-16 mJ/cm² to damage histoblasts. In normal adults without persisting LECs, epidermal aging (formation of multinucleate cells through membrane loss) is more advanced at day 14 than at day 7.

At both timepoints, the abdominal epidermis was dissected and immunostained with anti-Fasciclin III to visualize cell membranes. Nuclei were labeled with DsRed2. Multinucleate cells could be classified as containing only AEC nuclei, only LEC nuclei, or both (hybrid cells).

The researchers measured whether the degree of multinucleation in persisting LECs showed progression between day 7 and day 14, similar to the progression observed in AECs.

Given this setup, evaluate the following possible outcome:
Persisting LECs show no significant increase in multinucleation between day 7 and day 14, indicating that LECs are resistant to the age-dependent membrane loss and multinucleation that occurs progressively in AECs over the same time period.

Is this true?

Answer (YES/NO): NO